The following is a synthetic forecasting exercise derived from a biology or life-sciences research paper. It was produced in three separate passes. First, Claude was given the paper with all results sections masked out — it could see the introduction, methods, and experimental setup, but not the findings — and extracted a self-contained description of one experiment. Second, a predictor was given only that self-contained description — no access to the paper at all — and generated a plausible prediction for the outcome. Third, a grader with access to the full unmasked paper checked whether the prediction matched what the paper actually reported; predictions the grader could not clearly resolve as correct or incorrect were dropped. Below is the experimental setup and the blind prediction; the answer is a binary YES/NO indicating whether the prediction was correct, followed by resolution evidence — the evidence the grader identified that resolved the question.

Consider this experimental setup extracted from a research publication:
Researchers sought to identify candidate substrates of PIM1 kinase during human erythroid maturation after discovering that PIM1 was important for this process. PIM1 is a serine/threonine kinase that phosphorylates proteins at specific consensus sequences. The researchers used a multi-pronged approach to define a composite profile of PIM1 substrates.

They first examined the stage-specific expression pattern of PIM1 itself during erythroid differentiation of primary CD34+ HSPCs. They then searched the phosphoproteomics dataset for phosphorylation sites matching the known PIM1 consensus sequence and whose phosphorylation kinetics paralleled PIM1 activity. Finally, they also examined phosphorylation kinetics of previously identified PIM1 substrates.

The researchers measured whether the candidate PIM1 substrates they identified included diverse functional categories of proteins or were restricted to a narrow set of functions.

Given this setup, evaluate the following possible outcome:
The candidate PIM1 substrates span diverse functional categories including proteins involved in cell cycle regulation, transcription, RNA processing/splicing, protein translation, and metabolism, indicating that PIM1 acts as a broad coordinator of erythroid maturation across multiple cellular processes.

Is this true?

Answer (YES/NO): NO